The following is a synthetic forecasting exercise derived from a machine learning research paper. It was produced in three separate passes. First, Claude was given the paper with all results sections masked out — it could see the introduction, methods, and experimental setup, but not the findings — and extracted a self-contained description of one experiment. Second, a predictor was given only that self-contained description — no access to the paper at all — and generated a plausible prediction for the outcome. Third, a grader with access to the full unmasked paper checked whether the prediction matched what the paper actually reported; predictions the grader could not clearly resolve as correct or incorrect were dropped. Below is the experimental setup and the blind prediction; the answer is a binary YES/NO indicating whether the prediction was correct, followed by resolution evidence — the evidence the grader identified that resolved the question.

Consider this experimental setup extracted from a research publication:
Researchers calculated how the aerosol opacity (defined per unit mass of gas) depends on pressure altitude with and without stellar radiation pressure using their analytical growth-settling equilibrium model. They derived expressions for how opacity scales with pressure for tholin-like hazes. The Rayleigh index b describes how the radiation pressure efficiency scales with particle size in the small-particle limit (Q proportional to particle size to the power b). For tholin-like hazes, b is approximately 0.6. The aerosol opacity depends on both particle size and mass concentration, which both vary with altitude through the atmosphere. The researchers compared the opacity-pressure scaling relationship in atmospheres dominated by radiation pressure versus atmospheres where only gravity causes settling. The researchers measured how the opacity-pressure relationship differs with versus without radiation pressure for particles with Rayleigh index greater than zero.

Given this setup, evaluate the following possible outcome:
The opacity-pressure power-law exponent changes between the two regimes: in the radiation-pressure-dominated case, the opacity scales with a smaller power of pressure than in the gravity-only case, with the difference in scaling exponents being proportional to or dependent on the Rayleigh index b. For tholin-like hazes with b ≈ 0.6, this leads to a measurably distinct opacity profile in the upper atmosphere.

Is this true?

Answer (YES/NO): NO